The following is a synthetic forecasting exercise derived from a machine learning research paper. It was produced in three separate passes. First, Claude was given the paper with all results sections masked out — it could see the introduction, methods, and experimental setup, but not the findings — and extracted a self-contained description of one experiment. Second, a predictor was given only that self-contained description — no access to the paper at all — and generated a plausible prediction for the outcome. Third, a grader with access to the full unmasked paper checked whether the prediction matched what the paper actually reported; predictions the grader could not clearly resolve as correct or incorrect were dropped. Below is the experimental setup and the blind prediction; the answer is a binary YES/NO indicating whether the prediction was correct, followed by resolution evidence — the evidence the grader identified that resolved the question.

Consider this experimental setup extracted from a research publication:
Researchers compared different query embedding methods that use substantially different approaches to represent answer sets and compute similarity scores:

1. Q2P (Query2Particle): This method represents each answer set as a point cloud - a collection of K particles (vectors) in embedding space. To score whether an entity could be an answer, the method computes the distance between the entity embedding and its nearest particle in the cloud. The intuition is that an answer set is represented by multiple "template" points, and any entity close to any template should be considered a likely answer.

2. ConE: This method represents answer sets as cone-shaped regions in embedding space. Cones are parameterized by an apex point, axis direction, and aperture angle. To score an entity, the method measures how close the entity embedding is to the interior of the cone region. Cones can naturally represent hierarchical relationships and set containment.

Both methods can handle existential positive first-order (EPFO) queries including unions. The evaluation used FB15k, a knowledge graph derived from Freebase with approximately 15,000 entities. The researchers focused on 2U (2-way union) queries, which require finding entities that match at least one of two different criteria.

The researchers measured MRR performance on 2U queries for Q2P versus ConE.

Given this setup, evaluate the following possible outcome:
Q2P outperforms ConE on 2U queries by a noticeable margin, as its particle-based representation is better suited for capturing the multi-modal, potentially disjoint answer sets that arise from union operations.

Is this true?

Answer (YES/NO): NO